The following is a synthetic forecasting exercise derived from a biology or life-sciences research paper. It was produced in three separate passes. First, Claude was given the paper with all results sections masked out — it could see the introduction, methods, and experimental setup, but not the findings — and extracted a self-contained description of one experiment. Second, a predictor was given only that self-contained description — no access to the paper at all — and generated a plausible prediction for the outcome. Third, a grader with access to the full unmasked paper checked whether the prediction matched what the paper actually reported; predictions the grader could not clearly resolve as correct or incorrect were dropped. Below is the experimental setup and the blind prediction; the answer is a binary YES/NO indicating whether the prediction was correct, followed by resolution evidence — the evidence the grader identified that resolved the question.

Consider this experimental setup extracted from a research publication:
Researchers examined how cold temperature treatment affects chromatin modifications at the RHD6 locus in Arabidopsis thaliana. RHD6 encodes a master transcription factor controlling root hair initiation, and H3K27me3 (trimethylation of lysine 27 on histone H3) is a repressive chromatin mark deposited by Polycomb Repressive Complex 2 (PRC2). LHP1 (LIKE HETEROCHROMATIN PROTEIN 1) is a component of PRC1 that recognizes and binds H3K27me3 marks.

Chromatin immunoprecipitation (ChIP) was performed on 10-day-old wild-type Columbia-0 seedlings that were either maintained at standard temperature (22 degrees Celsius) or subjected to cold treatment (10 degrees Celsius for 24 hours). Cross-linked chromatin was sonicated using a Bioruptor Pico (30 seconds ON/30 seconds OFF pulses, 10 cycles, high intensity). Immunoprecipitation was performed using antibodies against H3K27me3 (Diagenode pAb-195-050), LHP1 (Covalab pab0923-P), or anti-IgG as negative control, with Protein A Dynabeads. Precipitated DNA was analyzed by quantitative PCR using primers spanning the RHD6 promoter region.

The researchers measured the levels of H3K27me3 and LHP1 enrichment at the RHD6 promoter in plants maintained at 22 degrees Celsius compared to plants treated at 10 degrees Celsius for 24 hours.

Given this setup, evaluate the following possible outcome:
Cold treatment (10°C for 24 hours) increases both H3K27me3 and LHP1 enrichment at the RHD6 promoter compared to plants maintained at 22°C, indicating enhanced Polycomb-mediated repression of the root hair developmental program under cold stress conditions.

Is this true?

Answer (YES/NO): NO